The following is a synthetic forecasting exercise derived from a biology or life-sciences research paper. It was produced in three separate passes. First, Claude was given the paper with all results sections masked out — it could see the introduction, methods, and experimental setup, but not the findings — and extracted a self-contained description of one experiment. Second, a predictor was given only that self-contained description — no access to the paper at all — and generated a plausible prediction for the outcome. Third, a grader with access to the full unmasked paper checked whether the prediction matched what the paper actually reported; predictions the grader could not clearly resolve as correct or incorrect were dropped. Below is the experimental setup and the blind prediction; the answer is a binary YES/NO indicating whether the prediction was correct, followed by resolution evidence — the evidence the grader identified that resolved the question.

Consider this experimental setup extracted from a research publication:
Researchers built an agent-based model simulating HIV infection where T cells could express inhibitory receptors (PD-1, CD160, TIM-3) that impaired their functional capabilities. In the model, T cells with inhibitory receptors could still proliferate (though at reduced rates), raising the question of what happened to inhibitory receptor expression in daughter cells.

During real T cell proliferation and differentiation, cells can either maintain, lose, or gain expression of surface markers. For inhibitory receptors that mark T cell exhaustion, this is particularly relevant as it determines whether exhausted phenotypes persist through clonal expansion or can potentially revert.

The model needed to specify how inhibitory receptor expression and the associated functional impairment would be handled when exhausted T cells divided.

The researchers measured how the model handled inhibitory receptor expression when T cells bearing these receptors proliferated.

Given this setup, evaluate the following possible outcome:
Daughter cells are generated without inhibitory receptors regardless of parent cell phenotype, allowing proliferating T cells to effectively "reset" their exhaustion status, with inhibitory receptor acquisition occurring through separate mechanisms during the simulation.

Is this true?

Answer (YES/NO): NO